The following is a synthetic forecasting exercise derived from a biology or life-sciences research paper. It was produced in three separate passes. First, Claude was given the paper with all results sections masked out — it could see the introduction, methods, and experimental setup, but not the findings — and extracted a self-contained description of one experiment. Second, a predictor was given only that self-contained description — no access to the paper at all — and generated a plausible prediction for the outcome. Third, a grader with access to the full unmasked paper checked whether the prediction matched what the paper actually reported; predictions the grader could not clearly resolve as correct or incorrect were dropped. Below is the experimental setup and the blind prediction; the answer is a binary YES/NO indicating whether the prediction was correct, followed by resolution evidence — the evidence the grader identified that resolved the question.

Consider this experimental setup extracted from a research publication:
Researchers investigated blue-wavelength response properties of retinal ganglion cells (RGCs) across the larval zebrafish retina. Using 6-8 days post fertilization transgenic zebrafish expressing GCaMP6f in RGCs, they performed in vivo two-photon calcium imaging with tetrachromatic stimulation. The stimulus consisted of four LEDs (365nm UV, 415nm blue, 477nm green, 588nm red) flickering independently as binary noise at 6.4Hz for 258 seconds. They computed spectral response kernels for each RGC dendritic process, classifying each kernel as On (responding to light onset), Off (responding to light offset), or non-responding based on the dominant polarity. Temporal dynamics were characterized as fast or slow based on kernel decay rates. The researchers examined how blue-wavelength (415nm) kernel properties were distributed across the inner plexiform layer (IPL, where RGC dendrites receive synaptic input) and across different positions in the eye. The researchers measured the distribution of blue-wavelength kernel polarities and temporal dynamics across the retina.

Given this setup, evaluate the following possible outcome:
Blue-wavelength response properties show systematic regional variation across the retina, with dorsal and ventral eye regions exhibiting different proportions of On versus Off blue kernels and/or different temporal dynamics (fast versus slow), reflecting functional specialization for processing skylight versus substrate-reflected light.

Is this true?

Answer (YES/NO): NO